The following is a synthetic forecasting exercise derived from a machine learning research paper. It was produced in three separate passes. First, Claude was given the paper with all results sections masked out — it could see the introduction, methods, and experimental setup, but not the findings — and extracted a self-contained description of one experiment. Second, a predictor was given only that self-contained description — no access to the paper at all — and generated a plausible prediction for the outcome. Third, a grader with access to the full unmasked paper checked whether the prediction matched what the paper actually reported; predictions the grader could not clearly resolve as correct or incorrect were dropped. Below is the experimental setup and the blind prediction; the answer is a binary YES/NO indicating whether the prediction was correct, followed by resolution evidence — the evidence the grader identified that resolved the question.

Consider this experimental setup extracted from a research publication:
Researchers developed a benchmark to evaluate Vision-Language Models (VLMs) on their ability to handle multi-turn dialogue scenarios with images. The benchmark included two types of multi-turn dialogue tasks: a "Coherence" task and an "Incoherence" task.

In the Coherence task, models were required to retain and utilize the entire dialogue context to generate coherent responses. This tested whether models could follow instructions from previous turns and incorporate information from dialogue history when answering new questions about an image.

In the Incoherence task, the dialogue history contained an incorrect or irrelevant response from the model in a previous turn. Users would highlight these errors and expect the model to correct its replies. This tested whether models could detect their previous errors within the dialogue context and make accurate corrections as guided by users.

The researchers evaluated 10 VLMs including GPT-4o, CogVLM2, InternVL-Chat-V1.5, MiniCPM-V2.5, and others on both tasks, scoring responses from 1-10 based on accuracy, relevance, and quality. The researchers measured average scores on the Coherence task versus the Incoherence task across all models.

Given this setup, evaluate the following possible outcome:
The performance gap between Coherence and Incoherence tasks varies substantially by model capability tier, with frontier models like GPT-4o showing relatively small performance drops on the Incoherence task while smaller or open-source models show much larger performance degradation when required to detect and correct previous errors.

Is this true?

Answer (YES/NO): NO